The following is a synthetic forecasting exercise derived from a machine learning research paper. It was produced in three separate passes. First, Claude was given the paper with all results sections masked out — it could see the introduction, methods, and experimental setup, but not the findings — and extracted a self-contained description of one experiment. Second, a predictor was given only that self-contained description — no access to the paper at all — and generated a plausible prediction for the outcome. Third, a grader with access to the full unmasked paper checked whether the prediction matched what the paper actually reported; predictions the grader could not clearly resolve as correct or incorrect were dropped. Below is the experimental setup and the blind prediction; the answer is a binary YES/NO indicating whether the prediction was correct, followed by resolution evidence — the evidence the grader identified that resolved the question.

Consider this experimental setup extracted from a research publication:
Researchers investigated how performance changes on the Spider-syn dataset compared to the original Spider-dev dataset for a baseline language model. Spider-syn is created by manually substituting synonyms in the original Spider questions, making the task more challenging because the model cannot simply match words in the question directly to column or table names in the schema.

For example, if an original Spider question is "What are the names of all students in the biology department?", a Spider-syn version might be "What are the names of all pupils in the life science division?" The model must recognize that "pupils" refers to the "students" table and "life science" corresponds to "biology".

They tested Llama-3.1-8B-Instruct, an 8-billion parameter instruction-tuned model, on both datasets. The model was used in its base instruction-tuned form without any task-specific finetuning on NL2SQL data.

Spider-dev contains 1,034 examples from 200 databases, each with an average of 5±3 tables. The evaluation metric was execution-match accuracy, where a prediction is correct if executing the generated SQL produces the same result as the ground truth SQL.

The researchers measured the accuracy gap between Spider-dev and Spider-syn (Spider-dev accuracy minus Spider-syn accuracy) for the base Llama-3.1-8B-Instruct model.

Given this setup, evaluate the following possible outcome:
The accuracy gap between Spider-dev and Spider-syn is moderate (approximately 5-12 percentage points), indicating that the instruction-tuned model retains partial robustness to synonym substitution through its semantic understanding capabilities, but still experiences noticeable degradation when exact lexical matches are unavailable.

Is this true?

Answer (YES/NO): YES